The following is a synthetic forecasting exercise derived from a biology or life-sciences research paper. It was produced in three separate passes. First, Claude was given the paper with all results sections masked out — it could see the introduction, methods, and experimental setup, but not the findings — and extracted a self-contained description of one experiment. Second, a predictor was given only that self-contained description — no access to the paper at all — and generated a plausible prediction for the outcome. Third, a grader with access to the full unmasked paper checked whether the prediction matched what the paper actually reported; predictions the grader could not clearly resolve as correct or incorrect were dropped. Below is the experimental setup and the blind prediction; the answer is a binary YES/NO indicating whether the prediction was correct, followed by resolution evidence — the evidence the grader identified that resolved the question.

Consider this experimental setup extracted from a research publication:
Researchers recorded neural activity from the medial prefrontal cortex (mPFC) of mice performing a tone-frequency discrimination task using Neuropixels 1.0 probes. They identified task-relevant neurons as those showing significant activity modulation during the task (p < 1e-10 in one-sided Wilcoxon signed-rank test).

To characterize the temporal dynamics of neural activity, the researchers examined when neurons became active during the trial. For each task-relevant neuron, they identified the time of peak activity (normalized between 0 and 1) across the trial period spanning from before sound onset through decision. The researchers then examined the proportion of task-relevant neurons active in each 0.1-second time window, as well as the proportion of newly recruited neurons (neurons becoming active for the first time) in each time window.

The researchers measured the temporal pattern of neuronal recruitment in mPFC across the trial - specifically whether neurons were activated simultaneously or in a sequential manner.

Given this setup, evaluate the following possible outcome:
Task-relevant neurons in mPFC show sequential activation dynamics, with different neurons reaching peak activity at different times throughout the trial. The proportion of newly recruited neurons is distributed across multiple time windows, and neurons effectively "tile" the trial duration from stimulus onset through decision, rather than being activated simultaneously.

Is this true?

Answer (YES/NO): YES